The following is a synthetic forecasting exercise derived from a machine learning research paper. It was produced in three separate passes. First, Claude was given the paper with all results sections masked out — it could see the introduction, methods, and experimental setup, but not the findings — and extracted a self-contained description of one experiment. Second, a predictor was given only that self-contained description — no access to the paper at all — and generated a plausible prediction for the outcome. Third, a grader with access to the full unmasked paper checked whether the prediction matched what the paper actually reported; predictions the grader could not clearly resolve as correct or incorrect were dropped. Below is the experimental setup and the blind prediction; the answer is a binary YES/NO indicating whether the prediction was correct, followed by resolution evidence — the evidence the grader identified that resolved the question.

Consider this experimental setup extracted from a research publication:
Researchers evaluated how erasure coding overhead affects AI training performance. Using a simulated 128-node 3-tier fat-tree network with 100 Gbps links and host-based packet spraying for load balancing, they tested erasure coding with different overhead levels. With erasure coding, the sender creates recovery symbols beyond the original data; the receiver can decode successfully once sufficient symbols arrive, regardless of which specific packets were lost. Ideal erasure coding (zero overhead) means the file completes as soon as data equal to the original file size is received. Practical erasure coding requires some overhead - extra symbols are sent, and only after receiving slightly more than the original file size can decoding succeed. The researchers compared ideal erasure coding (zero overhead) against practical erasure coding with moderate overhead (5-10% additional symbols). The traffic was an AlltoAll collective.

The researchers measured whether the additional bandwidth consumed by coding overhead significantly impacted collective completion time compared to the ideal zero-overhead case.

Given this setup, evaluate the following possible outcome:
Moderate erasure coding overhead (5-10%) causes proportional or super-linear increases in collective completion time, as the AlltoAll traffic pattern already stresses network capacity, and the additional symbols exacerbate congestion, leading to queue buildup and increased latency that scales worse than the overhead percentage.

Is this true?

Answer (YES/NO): NO